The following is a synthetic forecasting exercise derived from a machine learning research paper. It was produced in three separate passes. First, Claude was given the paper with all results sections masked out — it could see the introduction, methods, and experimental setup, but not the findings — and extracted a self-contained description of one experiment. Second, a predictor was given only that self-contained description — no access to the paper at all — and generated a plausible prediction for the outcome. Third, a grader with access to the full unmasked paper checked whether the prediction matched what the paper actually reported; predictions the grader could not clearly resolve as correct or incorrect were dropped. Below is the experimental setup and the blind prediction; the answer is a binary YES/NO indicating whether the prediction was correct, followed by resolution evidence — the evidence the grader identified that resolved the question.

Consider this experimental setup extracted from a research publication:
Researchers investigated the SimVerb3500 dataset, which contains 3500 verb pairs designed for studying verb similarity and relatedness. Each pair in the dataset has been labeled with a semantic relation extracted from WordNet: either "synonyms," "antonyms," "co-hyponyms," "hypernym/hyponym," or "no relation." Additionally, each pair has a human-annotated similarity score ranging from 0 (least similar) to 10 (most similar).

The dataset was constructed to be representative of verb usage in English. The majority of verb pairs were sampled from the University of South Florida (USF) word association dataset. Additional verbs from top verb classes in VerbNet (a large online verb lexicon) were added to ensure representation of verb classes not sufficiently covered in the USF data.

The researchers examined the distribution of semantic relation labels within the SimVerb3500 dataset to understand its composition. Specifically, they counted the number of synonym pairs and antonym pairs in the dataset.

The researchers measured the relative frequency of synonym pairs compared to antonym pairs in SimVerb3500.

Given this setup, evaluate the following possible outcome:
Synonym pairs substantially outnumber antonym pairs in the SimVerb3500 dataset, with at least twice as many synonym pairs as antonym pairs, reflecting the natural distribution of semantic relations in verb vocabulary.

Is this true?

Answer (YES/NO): YES